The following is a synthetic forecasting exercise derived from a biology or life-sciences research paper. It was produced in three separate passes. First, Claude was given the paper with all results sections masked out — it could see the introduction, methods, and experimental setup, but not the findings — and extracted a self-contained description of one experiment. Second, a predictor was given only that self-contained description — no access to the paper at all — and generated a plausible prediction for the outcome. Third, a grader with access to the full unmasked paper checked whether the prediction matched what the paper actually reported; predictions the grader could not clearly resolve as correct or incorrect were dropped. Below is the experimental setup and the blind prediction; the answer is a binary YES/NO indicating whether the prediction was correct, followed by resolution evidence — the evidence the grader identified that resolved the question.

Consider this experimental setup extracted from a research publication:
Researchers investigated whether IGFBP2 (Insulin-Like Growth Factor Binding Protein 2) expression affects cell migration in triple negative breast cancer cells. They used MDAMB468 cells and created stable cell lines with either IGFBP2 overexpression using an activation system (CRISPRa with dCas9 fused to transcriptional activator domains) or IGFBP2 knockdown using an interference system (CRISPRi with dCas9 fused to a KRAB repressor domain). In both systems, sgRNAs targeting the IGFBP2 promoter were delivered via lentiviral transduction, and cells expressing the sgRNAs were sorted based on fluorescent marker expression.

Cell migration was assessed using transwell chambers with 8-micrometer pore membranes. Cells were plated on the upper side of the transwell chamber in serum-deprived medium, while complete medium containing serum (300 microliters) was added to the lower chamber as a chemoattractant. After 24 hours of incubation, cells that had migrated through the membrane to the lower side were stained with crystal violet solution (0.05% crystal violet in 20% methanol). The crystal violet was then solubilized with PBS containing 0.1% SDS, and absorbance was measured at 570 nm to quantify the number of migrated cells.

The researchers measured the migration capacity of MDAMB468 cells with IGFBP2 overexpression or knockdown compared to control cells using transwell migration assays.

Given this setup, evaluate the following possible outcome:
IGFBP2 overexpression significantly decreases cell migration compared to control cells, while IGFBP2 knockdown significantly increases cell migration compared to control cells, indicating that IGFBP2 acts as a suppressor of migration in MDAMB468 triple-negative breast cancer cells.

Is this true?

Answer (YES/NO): NO